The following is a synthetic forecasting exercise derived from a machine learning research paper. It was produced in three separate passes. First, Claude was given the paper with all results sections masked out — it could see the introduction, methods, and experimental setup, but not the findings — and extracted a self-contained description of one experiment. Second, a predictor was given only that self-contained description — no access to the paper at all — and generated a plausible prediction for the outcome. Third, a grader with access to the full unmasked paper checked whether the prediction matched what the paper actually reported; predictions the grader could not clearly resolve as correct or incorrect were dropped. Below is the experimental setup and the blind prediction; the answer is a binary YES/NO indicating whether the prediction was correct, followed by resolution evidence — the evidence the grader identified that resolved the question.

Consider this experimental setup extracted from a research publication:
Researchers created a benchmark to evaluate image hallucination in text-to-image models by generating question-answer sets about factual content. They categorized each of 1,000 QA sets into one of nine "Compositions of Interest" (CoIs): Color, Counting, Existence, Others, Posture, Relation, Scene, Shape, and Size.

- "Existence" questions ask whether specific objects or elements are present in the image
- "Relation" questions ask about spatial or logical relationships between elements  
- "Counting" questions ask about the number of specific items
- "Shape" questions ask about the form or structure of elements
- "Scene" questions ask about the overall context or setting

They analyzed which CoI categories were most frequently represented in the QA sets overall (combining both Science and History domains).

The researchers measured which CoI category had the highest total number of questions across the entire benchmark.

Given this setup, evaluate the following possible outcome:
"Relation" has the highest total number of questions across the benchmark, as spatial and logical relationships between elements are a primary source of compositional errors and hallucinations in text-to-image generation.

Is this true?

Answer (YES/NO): NO